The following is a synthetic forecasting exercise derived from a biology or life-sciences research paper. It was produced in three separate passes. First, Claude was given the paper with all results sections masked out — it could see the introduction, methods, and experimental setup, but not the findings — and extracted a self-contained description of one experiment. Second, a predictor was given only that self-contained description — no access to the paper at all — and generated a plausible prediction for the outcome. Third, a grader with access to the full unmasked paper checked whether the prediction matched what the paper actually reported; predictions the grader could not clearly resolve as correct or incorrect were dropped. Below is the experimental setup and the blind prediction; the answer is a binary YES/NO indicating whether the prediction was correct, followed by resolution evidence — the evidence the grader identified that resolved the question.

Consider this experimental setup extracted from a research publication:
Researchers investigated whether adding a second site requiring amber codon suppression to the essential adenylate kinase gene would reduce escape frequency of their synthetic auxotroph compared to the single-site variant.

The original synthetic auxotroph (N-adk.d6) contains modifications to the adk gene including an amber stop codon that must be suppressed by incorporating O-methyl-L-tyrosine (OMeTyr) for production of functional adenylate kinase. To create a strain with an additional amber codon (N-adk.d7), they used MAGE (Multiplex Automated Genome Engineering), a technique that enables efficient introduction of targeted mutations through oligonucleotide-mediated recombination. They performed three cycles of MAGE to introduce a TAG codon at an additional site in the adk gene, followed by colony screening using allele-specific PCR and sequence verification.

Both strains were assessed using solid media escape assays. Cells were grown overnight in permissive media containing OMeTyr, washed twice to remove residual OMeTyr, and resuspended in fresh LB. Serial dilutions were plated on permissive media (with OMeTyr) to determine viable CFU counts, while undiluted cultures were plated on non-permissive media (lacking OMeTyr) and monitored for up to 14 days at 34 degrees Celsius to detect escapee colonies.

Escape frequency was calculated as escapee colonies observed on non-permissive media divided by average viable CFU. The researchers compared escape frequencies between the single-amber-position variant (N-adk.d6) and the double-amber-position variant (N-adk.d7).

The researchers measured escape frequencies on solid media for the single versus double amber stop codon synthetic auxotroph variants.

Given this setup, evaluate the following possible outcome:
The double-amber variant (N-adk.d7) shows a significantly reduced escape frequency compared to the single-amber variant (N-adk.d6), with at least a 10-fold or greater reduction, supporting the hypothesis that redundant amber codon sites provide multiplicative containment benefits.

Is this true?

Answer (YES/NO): YES